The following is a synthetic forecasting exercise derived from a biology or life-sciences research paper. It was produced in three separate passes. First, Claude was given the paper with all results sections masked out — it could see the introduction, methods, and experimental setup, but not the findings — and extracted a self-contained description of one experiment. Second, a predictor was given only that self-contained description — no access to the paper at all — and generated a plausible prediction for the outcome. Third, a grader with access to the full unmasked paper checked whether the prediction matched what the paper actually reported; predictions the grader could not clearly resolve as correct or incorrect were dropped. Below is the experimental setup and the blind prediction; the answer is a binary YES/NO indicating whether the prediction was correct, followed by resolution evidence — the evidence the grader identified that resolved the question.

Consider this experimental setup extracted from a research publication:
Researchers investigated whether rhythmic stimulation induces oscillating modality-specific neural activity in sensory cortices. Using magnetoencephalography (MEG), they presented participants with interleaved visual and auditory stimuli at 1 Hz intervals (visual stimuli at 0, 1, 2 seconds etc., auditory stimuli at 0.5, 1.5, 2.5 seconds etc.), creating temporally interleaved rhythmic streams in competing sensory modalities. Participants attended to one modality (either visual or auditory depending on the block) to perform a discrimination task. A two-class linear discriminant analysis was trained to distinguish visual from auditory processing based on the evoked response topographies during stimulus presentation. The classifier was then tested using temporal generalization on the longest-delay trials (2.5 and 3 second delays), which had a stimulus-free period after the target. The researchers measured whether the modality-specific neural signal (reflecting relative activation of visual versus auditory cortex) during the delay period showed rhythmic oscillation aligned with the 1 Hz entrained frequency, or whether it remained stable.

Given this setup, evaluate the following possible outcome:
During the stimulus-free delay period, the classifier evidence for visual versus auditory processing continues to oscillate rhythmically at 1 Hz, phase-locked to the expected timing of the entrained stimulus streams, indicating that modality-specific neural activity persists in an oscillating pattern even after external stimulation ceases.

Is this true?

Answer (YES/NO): YES